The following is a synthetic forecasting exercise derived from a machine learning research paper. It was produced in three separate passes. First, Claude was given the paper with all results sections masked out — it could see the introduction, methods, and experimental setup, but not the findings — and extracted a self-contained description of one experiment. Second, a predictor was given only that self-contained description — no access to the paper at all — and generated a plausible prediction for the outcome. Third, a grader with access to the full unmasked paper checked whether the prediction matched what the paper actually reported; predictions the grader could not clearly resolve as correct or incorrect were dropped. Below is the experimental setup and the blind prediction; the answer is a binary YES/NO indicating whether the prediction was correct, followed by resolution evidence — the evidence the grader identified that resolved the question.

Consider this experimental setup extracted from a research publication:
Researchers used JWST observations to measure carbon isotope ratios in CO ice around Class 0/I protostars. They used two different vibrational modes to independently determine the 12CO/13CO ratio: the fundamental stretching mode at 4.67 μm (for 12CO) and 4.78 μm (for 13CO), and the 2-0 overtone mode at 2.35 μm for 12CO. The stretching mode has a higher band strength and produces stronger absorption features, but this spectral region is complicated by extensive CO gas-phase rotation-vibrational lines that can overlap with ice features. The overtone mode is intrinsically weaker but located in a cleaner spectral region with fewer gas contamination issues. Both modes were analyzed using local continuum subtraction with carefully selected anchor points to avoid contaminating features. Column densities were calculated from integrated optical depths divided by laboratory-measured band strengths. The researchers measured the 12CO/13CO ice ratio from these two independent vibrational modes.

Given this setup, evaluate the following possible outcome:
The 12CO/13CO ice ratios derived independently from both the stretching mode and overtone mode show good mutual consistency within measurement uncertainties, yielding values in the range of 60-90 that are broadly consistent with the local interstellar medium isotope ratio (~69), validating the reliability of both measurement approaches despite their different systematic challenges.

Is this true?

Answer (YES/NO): NO